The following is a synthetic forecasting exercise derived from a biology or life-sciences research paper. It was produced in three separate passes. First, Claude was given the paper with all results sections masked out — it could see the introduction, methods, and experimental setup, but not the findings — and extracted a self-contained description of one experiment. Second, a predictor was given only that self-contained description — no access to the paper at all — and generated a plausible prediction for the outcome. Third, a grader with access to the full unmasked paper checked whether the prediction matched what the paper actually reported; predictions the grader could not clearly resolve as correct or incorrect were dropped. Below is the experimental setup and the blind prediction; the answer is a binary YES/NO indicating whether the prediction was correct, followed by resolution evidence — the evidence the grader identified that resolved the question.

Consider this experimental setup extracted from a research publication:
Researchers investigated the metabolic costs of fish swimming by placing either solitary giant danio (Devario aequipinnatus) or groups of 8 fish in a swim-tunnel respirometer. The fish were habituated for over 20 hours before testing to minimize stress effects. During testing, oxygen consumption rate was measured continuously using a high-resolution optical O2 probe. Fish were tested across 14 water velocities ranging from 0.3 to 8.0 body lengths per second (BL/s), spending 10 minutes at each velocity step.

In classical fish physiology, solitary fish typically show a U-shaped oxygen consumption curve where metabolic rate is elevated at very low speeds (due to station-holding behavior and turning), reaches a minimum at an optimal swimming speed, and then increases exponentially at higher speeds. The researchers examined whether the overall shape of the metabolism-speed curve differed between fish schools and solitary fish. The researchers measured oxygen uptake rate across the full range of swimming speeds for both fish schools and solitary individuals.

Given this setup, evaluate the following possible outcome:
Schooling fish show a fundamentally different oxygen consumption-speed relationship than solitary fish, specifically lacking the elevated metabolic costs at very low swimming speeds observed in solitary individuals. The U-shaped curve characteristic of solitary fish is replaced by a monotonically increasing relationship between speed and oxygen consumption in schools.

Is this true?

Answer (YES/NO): NO